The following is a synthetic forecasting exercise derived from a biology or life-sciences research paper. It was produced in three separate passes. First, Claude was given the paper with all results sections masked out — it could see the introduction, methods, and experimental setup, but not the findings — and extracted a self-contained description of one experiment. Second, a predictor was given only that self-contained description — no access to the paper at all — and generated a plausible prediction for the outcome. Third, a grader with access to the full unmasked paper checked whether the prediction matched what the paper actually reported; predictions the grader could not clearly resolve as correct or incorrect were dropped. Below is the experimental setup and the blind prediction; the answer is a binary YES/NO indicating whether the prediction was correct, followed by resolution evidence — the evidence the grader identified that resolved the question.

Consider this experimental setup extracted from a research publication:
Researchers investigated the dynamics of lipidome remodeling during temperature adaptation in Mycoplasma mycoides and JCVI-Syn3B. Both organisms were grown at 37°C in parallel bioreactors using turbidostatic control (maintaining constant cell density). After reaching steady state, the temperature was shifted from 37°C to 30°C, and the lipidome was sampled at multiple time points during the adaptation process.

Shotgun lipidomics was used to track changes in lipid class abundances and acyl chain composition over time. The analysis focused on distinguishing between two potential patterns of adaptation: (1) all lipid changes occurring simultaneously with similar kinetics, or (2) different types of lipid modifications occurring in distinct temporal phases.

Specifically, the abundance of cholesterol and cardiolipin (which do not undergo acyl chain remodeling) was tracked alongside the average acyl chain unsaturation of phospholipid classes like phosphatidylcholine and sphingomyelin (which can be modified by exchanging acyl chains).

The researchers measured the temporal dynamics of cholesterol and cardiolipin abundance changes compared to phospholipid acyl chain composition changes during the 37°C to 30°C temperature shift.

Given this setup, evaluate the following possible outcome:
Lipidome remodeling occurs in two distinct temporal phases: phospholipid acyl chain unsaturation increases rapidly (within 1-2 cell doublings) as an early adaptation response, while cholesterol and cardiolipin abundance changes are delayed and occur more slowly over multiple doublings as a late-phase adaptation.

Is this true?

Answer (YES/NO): NO